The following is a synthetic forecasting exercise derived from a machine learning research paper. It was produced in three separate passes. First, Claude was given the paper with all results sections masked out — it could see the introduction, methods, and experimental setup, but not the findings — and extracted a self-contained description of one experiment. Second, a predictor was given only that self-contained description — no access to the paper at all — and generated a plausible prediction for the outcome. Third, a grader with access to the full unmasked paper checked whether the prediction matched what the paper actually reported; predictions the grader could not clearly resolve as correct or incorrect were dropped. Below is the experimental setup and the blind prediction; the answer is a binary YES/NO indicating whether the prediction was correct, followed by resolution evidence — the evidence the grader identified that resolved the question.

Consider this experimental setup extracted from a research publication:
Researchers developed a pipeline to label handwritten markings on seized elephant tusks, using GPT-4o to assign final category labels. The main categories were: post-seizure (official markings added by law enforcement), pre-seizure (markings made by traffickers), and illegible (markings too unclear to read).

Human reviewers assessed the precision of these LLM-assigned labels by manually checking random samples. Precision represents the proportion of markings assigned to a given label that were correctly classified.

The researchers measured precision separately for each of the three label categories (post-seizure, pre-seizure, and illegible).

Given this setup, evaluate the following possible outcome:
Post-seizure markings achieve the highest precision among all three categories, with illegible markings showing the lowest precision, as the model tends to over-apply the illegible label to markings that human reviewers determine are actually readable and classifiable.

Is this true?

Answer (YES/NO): YES